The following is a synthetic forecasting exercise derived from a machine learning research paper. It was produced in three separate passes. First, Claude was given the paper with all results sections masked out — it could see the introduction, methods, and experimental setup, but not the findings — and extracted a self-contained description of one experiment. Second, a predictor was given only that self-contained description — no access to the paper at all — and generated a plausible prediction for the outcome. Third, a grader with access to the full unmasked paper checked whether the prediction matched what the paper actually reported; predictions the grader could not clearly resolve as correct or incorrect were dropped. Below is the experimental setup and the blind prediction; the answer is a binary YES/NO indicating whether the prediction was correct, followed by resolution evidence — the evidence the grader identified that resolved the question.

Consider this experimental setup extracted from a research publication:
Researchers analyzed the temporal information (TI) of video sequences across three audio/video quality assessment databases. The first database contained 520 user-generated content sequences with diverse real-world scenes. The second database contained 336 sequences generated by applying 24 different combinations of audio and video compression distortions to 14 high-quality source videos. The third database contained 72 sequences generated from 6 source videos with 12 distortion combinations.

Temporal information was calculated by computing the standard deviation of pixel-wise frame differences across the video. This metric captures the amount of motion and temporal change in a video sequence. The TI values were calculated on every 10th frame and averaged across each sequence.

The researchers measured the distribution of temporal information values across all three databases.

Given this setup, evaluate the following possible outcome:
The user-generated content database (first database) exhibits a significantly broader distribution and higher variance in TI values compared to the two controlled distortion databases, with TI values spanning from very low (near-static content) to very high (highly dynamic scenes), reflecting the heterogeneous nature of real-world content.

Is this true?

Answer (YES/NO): YES